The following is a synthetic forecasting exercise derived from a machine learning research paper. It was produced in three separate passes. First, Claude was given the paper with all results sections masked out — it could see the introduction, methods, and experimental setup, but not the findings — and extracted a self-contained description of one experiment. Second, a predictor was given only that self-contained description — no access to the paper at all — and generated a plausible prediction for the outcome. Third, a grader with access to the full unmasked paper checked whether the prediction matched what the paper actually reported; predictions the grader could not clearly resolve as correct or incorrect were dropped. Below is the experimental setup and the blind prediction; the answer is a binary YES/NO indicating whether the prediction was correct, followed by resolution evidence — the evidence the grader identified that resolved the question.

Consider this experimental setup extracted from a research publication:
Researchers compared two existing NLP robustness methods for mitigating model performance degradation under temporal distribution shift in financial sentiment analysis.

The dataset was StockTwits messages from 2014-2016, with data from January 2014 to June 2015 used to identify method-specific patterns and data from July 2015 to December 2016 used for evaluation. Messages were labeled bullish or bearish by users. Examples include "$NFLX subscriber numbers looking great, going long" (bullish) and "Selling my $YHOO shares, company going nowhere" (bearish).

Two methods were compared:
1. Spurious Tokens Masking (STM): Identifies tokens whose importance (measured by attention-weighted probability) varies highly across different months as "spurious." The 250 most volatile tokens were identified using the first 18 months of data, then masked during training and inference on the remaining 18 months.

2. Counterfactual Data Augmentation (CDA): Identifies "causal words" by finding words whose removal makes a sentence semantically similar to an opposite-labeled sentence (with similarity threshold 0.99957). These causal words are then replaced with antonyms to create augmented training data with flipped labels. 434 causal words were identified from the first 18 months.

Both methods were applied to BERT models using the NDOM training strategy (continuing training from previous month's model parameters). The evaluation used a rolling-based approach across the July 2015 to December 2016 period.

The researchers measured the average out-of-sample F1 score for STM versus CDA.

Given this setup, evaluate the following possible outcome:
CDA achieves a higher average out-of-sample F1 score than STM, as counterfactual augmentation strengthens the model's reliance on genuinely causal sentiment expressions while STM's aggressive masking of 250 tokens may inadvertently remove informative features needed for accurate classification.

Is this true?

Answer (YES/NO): NO